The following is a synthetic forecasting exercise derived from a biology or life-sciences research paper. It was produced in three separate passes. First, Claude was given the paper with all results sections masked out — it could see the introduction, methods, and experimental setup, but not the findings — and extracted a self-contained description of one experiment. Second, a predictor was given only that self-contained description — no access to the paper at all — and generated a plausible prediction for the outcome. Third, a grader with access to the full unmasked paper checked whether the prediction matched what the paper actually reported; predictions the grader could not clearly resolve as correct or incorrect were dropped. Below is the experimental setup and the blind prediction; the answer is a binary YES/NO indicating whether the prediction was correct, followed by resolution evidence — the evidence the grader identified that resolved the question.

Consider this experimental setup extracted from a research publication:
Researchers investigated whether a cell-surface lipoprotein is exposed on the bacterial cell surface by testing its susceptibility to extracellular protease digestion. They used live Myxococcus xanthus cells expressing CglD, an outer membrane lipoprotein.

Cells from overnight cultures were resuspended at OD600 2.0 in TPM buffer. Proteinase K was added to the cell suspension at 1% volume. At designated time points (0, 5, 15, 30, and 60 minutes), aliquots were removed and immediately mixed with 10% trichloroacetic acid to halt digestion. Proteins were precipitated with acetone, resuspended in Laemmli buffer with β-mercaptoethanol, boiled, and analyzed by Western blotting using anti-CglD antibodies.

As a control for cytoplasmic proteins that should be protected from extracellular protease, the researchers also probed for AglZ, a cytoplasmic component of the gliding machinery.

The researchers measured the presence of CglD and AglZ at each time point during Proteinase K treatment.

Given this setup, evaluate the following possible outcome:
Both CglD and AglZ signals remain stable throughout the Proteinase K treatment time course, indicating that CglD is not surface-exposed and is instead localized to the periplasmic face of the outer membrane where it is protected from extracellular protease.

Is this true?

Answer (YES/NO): NO